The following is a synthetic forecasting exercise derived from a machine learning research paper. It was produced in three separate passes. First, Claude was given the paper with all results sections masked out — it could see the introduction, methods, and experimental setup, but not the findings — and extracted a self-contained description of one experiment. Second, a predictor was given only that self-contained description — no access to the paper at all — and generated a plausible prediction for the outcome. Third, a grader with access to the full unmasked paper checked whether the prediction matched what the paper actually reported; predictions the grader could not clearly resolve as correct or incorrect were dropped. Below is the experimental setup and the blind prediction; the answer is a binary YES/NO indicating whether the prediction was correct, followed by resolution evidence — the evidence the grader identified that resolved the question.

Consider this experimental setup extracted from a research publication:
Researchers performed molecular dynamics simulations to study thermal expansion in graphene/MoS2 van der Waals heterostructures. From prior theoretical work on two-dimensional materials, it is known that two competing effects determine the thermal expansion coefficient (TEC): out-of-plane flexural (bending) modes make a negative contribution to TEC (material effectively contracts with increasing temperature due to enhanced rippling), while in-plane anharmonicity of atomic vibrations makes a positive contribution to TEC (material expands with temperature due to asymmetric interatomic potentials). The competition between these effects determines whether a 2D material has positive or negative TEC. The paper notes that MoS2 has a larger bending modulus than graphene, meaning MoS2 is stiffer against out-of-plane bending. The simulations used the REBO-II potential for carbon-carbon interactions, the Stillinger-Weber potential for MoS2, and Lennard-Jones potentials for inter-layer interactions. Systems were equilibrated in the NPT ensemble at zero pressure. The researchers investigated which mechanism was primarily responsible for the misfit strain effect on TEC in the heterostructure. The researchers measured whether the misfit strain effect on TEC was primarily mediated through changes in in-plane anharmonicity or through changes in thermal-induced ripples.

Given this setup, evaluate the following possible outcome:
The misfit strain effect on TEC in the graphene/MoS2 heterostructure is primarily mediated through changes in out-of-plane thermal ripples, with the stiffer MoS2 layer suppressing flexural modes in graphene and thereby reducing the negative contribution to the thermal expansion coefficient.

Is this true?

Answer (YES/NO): YES